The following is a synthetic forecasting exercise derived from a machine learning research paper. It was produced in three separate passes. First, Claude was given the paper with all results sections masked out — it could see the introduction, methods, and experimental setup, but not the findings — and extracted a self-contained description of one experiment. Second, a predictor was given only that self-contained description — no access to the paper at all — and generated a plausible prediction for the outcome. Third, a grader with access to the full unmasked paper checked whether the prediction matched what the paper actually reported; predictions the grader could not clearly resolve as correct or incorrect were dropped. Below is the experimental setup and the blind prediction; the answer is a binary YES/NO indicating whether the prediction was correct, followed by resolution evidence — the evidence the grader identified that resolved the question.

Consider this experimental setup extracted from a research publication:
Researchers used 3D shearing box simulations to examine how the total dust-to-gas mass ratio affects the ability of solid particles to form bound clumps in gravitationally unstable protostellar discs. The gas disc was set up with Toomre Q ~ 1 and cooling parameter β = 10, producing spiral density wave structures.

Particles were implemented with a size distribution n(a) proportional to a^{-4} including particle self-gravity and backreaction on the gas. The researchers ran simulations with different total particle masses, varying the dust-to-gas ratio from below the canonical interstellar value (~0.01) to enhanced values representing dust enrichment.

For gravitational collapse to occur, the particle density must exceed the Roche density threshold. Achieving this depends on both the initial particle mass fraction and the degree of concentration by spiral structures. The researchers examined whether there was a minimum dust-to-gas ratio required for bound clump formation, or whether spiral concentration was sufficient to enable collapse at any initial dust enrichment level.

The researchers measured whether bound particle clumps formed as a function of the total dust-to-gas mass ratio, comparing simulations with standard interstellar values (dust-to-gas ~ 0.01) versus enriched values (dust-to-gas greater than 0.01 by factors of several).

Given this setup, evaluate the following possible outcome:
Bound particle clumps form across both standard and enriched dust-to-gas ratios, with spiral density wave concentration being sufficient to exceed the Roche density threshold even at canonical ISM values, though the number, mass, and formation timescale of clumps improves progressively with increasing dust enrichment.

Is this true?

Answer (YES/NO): YES